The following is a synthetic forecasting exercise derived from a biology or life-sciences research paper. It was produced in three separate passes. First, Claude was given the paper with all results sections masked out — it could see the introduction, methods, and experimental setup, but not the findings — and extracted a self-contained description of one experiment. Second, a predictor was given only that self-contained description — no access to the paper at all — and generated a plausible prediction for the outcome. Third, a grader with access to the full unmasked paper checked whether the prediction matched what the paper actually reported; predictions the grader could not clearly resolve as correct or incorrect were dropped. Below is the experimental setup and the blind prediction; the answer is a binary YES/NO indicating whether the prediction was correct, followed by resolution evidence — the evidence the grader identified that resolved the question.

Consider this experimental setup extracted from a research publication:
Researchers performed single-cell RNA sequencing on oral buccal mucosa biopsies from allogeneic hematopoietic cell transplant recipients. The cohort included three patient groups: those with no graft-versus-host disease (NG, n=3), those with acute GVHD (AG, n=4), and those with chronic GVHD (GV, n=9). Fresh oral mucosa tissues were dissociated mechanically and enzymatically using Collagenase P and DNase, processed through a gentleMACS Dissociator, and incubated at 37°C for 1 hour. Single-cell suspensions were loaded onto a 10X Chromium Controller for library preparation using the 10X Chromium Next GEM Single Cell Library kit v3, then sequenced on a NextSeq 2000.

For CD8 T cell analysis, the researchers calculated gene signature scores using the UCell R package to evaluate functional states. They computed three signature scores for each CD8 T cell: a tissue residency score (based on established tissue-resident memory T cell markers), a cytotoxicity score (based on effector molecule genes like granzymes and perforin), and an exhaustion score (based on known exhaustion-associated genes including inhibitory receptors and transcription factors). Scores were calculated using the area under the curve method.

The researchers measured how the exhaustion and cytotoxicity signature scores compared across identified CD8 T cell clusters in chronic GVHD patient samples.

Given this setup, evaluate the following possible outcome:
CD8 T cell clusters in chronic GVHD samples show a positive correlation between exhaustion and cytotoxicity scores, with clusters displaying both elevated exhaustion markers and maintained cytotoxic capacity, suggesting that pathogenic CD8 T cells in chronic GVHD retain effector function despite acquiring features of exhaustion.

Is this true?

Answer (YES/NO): YES